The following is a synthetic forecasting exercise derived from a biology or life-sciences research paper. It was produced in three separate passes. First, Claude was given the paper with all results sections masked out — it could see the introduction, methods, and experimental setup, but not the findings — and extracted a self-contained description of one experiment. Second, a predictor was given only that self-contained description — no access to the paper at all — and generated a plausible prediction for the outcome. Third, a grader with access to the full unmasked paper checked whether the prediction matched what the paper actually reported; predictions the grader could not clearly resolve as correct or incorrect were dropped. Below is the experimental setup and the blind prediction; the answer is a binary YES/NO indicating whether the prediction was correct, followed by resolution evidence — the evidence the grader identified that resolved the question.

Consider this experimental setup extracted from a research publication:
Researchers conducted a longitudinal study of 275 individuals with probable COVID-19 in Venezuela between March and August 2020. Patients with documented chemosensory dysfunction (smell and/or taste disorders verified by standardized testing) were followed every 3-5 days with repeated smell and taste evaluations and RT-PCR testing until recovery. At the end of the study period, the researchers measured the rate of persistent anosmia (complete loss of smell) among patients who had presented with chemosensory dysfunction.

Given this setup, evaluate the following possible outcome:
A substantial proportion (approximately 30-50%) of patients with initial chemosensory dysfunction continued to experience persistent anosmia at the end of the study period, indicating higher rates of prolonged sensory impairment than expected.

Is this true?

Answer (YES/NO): NO